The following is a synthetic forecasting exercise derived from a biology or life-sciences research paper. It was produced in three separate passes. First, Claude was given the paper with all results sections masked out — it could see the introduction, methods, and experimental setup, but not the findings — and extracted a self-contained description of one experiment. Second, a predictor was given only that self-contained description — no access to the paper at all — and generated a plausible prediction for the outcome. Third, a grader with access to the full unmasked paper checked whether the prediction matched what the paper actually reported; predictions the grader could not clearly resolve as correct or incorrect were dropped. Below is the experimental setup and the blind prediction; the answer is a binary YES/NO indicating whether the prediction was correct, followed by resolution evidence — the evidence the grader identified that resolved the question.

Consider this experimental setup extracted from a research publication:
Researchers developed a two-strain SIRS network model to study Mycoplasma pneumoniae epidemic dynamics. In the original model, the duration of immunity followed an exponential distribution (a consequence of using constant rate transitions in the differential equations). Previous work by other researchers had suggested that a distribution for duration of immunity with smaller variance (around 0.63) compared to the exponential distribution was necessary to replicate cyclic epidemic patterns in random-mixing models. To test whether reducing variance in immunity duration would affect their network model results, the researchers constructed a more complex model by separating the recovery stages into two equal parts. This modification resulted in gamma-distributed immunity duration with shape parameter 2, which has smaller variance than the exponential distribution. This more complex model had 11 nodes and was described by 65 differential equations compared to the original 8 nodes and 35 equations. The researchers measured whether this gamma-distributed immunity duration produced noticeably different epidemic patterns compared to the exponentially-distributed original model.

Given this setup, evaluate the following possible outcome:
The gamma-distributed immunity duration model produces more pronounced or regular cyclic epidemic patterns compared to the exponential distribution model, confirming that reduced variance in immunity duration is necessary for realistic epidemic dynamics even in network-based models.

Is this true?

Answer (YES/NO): NO